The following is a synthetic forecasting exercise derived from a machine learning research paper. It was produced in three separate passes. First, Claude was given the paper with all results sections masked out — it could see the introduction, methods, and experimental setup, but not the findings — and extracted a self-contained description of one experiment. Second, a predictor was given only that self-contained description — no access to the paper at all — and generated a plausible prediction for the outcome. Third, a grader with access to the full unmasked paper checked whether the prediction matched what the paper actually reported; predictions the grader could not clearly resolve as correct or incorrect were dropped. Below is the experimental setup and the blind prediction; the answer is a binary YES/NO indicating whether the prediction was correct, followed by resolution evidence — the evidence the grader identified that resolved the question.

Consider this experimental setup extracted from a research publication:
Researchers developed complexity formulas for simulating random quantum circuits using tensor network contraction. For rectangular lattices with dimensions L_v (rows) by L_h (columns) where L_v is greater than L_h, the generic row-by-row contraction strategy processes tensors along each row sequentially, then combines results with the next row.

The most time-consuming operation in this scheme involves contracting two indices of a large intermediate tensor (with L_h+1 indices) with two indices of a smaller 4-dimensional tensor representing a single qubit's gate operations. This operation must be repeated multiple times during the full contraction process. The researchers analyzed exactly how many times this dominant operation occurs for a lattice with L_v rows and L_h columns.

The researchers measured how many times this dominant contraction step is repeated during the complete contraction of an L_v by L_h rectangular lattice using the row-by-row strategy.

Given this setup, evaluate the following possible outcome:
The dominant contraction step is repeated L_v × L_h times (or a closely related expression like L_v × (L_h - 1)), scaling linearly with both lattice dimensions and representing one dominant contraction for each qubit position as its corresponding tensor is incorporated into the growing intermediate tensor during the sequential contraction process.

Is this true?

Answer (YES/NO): NO